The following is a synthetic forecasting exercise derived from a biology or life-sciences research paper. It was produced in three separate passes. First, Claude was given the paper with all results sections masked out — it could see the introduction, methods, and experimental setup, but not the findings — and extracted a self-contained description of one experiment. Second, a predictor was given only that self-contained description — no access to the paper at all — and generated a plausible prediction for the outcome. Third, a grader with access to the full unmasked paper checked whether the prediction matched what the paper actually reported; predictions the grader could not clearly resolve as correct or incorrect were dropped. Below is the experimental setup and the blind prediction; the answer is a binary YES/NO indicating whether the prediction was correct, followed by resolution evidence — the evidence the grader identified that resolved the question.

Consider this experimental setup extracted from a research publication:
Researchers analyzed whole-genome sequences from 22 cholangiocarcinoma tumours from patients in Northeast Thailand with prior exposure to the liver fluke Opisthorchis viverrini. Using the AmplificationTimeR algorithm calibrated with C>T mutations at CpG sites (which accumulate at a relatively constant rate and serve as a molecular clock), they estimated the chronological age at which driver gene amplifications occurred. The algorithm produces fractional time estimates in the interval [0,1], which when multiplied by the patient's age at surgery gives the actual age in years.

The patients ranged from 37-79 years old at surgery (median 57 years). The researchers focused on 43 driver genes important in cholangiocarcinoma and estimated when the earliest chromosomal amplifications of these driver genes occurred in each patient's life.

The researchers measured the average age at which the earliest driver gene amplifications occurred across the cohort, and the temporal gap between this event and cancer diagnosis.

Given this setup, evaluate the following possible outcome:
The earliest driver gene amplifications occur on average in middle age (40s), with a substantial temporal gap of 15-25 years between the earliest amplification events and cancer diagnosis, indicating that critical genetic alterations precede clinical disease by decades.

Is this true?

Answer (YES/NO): NO